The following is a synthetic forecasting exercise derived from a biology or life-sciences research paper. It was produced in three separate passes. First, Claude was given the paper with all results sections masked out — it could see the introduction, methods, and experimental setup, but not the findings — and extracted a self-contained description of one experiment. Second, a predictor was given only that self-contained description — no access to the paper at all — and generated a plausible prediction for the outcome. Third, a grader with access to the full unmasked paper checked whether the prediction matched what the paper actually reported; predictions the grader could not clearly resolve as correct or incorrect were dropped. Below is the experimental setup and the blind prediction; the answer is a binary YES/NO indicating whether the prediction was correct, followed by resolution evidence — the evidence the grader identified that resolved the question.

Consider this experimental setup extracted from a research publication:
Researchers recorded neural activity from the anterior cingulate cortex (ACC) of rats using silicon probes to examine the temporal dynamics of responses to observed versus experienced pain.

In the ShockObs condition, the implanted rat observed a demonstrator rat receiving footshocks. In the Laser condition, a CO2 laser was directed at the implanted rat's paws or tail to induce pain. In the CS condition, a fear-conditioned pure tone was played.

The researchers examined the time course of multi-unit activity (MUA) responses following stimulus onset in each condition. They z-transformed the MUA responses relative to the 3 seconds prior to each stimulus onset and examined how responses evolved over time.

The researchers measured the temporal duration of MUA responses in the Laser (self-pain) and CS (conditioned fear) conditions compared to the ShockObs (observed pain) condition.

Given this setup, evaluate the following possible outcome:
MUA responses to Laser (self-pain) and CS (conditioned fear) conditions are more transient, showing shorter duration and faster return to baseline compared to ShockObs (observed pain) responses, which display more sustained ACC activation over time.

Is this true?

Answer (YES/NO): NO